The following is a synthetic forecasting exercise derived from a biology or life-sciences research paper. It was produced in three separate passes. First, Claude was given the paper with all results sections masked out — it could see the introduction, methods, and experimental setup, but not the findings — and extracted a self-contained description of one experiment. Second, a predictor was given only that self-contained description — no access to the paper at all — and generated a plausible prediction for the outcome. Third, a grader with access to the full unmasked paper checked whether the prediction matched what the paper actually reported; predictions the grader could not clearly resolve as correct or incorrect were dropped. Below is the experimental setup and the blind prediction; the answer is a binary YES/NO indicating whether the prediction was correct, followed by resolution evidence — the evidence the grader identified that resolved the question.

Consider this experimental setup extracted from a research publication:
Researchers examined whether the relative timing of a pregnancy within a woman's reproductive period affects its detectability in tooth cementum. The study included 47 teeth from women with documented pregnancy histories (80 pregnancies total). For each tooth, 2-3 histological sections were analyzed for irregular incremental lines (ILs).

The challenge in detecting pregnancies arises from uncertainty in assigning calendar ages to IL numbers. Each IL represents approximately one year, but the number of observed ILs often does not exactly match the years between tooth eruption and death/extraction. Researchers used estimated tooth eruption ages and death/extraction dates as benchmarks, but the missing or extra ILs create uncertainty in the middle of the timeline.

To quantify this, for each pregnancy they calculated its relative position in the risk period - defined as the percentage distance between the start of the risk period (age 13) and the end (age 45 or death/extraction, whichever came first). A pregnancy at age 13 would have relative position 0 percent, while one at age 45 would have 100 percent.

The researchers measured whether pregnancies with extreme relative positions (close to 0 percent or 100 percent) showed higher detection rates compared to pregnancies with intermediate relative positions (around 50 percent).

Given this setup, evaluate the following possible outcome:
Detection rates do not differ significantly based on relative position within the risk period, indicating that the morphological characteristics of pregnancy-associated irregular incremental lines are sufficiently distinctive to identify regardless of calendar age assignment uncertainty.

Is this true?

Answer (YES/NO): NO